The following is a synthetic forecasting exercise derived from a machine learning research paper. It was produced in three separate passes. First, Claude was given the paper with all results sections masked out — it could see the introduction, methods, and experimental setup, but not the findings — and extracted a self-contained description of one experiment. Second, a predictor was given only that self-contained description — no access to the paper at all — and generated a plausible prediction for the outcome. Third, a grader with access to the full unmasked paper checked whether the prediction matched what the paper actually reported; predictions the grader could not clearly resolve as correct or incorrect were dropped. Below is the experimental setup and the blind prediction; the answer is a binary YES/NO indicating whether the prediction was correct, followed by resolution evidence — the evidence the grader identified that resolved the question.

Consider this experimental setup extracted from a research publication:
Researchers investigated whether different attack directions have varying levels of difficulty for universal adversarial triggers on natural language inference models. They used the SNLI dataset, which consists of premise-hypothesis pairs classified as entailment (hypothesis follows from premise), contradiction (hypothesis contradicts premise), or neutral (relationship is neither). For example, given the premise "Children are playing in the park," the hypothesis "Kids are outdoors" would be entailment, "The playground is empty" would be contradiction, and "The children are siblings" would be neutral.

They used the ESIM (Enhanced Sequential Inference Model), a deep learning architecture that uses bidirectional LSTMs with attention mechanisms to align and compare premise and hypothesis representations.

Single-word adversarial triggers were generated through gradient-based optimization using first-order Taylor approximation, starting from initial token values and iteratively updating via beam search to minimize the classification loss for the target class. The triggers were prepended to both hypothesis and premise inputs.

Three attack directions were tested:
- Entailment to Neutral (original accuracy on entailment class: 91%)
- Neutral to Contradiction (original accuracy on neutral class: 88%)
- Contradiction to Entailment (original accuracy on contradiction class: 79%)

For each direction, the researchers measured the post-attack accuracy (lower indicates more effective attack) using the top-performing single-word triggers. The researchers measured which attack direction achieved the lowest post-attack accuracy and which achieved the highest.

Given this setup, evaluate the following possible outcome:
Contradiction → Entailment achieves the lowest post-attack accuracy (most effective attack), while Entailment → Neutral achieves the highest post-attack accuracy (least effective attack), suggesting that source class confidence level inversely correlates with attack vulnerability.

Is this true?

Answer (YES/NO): NO